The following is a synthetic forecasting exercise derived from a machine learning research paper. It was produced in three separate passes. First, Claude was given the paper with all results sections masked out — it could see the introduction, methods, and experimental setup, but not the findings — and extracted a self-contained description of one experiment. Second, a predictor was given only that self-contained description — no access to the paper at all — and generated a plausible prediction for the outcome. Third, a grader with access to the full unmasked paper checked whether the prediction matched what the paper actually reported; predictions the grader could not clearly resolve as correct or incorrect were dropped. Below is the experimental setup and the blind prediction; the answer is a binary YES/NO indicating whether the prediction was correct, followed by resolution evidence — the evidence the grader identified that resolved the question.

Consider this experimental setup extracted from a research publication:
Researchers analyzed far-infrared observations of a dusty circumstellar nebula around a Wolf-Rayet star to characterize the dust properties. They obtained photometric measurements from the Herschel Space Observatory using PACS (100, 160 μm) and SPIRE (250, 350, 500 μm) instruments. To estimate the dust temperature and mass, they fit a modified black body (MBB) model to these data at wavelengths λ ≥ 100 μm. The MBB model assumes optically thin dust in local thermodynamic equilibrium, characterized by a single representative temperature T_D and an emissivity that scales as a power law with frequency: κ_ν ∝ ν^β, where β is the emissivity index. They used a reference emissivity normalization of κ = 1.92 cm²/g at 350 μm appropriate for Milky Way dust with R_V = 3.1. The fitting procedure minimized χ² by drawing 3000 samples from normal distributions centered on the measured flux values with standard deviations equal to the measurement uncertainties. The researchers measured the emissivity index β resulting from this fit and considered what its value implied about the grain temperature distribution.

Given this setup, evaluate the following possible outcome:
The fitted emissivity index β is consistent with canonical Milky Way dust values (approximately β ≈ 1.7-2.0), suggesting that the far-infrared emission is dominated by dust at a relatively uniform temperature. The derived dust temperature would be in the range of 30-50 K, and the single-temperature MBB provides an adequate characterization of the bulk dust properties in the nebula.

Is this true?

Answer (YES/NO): YES